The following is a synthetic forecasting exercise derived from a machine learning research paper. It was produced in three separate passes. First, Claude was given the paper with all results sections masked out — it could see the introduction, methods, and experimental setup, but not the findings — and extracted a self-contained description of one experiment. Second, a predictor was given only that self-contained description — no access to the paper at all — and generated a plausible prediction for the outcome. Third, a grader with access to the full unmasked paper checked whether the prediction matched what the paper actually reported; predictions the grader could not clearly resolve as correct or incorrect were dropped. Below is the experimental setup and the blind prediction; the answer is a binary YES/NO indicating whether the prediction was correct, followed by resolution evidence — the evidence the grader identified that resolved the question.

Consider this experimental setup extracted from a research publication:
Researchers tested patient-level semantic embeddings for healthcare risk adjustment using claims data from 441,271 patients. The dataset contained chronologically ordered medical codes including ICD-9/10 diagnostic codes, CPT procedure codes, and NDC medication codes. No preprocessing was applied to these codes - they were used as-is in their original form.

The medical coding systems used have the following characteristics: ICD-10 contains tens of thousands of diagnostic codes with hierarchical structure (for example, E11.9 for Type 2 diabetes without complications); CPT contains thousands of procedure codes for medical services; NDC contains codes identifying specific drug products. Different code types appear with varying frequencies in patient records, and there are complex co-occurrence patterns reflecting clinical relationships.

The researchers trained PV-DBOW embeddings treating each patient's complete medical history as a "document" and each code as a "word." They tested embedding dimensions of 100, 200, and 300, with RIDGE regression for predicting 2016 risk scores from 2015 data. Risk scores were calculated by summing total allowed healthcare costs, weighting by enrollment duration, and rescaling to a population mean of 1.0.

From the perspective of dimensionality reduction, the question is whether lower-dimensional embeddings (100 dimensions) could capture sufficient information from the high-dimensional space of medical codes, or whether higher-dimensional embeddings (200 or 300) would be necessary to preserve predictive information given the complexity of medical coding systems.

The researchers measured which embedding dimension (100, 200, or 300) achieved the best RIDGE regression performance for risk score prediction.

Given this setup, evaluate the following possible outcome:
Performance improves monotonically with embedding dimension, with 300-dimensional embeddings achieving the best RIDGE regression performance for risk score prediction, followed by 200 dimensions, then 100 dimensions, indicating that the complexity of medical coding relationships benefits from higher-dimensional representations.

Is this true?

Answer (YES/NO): NO